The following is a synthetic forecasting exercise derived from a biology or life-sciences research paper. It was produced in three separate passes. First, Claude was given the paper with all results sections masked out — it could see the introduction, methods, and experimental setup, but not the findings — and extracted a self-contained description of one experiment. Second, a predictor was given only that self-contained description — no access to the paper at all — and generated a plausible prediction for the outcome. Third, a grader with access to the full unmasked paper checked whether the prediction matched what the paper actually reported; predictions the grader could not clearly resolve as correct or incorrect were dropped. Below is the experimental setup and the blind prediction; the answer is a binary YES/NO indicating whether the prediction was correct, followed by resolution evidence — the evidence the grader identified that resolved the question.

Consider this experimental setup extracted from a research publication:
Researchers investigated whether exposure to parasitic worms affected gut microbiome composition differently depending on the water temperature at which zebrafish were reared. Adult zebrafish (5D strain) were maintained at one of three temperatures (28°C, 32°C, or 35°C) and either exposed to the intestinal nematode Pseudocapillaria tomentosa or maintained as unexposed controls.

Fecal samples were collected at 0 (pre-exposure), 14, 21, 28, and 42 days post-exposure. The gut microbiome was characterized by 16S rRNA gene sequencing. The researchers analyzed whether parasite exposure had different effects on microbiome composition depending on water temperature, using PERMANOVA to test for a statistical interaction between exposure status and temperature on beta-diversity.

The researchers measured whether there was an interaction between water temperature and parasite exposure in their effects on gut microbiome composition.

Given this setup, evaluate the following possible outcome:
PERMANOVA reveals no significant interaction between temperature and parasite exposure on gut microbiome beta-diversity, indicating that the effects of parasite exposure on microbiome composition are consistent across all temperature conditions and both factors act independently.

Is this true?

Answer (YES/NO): NO